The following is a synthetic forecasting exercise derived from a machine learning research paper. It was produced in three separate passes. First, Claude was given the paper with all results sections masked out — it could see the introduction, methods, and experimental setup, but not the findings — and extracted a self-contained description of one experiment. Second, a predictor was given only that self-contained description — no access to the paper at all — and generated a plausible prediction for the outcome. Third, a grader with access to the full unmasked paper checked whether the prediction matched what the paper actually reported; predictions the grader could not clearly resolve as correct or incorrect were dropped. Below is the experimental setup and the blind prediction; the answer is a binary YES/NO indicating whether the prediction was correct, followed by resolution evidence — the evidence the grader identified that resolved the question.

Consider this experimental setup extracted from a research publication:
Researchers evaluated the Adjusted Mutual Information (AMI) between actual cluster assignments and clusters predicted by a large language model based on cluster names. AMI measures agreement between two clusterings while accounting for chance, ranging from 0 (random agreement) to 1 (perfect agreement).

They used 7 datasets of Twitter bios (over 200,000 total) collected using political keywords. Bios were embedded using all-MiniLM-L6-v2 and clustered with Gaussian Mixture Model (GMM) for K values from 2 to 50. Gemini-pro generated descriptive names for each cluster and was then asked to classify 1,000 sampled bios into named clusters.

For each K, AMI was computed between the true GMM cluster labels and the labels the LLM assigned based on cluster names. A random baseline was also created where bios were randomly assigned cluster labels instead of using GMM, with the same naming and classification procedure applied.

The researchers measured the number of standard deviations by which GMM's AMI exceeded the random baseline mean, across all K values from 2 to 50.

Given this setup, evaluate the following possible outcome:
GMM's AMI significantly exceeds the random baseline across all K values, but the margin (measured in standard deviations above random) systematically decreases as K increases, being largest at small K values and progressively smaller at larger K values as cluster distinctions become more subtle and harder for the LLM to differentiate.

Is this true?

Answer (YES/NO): NO